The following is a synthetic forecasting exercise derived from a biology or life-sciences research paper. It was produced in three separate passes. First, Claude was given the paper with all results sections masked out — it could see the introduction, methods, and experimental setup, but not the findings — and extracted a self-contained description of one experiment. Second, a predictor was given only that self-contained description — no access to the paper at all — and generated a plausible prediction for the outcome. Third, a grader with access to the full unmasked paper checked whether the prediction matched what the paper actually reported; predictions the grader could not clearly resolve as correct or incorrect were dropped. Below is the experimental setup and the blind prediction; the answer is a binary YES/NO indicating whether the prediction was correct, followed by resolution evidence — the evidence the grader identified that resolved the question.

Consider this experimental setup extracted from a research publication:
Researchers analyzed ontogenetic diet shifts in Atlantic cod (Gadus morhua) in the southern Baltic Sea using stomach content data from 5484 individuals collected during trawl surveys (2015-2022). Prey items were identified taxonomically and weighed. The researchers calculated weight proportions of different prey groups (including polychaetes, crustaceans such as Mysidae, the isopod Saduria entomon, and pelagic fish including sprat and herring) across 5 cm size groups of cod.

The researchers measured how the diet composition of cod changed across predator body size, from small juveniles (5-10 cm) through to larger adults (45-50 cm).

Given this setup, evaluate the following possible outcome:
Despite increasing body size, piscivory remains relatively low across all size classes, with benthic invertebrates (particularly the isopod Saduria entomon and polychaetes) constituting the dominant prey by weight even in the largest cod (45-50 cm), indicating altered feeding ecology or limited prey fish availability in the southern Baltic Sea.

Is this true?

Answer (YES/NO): NO